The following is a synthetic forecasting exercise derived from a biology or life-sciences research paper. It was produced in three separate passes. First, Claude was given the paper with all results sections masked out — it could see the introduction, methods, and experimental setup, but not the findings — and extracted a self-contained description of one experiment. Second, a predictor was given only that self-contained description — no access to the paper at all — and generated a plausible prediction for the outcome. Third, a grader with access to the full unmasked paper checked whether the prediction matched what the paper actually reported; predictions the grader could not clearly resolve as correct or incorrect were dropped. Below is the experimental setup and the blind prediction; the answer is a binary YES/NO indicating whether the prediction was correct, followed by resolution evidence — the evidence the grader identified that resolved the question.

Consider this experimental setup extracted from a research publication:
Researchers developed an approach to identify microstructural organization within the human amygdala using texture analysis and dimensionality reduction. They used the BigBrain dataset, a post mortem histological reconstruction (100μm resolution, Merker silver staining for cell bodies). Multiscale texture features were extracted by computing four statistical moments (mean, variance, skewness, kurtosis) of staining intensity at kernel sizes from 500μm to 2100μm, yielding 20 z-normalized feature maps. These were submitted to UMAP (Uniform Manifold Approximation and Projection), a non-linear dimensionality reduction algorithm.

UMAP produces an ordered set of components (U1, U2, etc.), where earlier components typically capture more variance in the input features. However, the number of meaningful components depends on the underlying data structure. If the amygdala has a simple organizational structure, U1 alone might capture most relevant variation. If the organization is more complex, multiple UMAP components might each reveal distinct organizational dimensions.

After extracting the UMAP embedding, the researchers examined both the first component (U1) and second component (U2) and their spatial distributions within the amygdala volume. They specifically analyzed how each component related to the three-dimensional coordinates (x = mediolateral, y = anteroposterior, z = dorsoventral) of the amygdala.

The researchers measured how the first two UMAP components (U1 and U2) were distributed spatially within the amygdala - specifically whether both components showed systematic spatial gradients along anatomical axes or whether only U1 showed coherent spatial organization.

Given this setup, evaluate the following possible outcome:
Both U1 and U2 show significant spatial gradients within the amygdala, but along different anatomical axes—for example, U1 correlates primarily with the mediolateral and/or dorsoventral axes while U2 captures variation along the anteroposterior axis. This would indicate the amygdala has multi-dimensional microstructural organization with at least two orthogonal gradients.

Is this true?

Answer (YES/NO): NO